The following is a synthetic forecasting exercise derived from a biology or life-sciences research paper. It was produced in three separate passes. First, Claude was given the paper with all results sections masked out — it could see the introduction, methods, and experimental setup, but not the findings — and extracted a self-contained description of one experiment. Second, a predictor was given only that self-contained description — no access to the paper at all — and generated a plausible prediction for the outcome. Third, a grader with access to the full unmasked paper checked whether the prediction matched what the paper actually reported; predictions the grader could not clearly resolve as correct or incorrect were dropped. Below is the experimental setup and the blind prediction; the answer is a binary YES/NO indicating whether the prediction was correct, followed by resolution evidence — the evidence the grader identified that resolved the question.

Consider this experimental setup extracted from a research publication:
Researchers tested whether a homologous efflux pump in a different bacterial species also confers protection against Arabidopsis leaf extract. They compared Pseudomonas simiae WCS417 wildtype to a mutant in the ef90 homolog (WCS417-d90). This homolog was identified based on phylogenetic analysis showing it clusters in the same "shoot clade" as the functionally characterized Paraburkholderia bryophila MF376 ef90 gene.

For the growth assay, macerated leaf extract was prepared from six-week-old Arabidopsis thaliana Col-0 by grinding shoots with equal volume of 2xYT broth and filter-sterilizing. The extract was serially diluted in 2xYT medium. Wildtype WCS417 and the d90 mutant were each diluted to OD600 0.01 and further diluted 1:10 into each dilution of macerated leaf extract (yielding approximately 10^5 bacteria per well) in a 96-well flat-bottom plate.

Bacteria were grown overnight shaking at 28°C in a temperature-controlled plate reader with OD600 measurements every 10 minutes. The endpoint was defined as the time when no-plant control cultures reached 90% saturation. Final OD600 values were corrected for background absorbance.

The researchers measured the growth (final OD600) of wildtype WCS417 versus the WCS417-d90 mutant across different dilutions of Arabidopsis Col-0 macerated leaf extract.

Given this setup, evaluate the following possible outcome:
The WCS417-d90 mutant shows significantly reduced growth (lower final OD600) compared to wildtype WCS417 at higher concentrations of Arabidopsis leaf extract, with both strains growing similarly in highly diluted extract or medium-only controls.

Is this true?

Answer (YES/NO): YES